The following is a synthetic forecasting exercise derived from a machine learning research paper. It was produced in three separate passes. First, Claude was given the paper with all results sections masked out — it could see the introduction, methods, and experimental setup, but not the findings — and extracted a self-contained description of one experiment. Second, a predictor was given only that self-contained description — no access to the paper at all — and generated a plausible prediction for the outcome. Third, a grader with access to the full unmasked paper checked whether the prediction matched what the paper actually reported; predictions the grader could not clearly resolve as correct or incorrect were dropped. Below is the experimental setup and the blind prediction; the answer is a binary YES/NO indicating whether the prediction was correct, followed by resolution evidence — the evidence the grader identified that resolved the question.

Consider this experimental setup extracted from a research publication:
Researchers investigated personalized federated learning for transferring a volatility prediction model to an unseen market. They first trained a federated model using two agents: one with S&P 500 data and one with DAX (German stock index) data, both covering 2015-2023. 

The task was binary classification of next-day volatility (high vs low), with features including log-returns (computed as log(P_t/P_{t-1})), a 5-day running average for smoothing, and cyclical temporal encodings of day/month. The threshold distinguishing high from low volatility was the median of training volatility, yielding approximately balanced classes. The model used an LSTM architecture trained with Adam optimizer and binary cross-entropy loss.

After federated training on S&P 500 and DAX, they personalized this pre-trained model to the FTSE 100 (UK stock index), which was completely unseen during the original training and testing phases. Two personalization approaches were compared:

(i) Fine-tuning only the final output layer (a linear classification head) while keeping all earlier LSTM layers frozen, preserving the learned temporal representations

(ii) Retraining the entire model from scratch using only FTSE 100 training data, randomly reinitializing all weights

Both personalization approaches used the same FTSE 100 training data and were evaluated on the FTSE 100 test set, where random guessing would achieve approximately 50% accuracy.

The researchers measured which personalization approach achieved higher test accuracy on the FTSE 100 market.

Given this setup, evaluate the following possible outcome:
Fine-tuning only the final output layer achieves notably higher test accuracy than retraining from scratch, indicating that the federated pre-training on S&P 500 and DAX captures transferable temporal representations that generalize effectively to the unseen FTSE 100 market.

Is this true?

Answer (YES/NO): YES